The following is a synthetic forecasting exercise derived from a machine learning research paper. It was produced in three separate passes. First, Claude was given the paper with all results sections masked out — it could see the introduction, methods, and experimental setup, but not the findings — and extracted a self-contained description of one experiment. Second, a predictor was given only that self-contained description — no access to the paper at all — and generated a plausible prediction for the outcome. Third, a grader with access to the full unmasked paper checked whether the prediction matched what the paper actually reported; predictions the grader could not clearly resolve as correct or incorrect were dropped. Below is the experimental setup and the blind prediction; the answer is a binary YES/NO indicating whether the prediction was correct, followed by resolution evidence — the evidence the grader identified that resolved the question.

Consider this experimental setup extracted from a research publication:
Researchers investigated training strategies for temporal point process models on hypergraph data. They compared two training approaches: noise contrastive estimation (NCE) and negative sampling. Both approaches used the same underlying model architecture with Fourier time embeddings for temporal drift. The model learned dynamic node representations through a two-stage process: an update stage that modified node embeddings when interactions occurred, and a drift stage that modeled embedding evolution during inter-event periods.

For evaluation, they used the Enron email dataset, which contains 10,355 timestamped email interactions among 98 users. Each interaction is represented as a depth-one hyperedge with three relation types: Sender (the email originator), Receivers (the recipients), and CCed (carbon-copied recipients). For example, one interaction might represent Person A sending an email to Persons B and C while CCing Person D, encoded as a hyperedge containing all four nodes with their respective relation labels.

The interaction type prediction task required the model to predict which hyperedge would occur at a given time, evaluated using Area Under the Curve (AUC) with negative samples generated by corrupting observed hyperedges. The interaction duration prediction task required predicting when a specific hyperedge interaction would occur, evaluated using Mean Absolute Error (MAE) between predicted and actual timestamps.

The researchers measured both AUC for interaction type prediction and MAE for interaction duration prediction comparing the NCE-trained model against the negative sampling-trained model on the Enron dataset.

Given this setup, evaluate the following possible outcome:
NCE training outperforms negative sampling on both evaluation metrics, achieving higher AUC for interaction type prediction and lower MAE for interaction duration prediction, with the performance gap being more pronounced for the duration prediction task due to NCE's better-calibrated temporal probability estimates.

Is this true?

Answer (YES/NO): NO